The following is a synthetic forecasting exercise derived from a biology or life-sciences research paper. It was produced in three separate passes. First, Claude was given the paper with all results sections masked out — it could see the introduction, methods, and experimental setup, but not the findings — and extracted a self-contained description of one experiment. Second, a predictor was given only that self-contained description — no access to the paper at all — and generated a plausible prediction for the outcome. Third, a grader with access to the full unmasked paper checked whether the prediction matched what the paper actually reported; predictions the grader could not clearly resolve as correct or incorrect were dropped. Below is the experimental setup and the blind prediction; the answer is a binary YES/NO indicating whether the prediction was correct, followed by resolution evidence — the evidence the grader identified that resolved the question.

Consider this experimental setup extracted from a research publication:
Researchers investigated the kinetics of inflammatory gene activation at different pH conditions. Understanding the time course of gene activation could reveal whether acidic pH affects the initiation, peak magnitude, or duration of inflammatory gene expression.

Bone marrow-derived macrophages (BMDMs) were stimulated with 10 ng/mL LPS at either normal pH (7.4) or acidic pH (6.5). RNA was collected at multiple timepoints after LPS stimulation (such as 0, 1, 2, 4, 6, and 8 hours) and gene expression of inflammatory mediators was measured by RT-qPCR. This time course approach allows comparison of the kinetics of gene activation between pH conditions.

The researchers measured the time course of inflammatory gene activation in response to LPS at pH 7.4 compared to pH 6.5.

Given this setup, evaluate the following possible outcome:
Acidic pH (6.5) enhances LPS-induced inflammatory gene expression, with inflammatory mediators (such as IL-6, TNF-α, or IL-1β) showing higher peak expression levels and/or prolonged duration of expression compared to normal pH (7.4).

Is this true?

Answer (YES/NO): NO